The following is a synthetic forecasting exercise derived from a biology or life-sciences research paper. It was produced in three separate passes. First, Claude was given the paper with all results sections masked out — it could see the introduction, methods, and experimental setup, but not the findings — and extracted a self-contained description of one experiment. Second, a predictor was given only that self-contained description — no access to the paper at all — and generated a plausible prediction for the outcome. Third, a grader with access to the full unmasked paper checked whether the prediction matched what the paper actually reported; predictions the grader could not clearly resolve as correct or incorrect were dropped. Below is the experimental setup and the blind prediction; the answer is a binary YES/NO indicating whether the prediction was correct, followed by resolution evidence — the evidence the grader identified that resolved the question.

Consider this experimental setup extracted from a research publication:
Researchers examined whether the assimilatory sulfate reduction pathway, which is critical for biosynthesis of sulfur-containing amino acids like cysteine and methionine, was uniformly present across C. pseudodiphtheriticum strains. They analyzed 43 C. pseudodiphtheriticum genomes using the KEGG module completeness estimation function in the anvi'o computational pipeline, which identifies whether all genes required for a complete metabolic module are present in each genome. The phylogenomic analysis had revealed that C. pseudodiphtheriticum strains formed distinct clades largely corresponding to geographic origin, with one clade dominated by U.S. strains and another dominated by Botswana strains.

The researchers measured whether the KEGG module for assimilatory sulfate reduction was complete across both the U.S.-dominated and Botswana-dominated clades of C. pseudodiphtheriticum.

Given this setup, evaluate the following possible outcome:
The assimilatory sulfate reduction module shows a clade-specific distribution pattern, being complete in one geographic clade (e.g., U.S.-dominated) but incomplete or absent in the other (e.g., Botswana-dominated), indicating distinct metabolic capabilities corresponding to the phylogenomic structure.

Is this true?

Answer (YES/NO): NO